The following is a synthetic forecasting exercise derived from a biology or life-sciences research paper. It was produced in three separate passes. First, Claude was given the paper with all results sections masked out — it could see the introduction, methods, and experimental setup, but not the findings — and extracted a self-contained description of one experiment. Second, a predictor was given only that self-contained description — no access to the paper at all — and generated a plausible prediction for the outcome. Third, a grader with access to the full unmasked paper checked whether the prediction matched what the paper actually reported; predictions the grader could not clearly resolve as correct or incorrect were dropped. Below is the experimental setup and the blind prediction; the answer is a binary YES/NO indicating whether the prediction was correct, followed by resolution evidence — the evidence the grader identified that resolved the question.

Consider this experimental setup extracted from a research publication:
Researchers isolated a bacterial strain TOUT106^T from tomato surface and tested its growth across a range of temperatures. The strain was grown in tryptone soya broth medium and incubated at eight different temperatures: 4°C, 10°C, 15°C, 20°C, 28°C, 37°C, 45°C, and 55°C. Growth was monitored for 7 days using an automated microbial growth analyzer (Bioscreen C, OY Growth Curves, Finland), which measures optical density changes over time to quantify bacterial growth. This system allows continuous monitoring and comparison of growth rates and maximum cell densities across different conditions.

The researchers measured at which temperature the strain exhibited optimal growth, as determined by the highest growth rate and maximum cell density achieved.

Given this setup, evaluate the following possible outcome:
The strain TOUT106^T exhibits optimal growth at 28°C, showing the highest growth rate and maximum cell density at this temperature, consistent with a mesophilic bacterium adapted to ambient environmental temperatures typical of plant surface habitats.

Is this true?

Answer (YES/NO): YES